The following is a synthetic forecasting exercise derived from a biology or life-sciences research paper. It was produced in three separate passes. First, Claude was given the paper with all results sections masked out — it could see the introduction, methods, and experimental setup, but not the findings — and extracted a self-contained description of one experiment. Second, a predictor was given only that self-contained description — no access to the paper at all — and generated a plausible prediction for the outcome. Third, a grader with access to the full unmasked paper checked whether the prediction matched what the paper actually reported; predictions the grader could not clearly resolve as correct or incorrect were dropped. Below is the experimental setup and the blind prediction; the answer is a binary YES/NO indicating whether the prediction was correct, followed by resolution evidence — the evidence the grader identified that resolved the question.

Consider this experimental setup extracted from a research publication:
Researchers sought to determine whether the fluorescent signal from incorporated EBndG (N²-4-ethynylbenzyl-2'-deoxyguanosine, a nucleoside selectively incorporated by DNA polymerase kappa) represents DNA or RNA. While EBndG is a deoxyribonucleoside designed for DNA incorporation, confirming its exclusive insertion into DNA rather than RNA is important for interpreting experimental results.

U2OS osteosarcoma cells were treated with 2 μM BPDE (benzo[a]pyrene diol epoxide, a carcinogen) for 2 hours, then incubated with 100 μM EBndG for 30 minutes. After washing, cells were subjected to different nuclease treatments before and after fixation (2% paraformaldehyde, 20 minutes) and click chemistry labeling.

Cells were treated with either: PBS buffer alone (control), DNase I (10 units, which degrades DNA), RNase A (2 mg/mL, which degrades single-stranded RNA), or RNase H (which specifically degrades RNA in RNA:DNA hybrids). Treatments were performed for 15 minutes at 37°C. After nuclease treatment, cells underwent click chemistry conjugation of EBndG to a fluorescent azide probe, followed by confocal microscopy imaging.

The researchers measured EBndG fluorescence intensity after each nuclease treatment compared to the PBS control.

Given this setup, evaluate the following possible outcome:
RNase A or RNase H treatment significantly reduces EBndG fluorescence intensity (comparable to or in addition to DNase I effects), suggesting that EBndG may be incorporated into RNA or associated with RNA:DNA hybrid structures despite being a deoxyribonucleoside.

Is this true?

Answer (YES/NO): NO